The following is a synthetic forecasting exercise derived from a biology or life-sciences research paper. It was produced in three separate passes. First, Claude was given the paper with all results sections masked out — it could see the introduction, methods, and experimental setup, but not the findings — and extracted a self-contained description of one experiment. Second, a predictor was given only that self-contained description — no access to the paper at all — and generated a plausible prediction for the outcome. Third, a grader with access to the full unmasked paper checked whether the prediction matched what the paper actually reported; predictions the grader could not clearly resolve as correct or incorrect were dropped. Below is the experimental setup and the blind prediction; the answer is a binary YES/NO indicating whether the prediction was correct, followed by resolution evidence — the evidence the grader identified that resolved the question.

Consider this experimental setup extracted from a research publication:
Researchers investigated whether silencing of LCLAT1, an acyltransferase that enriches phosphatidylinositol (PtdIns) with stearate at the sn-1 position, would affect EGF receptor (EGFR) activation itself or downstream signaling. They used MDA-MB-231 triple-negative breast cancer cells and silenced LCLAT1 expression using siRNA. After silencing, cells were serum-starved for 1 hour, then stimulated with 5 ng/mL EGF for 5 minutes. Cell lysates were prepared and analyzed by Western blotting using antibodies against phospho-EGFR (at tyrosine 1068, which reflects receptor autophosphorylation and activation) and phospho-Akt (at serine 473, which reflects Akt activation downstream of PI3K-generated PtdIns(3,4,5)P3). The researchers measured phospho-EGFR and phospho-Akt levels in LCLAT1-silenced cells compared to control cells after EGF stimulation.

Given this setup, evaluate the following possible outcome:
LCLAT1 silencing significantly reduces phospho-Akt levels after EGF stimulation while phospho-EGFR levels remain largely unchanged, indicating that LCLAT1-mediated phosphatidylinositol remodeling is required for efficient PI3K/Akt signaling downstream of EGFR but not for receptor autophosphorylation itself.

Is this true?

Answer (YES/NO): YES